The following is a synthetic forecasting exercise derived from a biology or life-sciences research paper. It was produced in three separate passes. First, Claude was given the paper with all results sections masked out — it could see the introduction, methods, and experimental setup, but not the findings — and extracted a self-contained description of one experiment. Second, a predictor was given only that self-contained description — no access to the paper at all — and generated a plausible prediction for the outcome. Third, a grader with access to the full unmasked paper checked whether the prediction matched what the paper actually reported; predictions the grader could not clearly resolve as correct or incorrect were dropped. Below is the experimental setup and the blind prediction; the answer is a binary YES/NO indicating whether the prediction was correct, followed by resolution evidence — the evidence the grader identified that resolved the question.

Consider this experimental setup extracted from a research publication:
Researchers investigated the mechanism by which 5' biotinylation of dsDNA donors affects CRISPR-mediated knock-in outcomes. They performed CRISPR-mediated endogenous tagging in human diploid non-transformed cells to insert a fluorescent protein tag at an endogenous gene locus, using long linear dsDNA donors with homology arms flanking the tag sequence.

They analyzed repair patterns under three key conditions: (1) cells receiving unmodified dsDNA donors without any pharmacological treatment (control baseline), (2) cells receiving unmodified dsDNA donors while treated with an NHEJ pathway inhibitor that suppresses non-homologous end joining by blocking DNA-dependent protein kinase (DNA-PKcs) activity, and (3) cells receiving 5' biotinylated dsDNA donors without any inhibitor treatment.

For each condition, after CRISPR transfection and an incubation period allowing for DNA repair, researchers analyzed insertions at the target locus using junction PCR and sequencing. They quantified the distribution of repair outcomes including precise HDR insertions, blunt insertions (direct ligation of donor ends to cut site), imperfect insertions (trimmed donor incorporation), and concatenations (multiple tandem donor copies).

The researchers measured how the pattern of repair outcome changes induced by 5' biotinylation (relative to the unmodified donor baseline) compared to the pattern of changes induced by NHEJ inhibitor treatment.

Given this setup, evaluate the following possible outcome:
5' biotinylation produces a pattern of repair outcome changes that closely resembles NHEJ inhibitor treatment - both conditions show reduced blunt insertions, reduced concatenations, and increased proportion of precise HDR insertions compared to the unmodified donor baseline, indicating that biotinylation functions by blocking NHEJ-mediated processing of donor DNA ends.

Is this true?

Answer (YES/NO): NO